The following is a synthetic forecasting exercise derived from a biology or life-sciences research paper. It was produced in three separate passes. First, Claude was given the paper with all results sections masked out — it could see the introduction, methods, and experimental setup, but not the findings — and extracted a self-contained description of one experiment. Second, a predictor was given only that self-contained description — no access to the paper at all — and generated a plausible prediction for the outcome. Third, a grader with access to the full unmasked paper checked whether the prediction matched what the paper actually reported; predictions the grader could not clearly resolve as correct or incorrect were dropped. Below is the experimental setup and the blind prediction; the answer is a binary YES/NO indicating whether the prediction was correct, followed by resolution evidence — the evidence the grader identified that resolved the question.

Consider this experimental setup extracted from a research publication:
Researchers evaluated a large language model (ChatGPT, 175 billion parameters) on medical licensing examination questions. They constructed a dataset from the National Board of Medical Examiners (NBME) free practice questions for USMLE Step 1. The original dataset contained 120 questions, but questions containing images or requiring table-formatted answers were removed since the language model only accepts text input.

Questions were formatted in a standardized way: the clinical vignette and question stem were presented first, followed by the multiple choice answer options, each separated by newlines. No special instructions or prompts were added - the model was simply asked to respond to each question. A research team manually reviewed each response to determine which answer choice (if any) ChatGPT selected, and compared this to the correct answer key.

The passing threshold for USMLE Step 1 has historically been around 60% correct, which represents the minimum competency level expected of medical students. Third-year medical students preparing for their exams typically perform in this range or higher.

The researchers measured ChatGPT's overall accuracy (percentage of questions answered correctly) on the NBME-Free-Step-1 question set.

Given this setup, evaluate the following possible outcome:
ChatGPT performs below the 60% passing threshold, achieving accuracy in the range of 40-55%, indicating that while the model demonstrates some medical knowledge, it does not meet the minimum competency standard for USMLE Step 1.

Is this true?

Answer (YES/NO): NO